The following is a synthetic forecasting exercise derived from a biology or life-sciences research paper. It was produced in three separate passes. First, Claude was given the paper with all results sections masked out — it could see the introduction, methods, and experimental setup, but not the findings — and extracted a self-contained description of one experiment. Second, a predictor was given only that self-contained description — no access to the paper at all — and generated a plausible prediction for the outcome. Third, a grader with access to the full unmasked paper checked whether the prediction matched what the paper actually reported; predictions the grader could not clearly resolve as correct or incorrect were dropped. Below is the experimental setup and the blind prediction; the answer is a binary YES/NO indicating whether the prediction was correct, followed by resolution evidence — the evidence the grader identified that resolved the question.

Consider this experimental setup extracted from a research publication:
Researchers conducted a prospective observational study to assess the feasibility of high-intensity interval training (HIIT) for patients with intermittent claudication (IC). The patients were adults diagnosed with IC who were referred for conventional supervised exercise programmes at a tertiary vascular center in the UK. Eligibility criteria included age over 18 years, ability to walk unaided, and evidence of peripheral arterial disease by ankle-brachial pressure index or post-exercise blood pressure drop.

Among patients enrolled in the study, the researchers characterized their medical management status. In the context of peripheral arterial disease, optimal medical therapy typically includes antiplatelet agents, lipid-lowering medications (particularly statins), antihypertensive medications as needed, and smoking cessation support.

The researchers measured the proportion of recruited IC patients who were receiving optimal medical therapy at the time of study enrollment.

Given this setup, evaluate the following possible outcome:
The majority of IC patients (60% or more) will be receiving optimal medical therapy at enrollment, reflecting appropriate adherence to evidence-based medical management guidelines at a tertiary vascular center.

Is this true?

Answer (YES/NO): YES